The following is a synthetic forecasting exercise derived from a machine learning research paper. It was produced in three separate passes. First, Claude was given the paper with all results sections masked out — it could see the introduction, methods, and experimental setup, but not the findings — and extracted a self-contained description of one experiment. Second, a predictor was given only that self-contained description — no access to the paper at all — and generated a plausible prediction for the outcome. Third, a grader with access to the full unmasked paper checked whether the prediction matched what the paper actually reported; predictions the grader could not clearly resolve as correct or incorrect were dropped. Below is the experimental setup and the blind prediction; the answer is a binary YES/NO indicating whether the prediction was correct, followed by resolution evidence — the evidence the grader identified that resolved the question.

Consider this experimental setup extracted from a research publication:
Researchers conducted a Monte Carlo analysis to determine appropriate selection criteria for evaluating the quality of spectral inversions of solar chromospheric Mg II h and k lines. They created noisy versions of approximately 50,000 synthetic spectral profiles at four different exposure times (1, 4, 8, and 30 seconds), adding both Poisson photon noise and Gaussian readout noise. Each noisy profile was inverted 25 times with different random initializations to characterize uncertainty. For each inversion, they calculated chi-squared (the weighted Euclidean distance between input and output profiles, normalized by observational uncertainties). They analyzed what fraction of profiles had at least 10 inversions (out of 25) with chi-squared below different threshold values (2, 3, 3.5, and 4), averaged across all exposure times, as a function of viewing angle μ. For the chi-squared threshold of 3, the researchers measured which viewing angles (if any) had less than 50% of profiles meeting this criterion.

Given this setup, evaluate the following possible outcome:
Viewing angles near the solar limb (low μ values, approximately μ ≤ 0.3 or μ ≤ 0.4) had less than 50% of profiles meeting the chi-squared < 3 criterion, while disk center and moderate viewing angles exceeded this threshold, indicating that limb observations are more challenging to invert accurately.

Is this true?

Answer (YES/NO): NO